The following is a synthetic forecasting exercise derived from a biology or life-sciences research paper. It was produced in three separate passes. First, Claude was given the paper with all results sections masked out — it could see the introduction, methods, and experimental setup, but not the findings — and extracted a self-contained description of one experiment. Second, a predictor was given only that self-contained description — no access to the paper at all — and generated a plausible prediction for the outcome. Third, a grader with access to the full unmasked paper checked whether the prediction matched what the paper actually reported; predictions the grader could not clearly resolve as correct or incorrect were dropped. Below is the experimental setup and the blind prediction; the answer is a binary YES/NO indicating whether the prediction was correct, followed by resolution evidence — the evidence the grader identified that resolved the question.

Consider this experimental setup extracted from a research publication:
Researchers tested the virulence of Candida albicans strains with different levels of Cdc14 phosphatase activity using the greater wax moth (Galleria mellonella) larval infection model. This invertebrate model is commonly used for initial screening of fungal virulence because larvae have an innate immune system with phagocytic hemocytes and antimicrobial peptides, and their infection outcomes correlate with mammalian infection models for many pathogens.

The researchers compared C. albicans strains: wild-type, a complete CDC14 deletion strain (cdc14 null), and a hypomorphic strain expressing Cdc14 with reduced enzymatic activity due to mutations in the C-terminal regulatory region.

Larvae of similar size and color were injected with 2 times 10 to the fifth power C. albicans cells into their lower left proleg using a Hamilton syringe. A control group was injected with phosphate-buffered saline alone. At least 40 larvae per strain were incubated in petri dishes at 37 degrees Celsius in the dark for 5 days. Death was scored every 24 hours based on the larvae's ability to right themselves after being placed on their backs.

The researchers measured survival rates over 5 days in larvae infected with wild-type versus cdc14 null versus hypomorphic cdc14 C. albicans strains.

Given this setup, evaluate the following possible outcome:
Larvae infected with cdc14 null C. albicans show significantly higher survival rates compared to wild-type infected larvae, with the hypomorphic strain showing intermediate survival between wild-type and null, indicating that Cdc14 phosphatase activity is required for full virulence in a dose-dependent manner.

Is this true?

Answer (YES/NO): NO